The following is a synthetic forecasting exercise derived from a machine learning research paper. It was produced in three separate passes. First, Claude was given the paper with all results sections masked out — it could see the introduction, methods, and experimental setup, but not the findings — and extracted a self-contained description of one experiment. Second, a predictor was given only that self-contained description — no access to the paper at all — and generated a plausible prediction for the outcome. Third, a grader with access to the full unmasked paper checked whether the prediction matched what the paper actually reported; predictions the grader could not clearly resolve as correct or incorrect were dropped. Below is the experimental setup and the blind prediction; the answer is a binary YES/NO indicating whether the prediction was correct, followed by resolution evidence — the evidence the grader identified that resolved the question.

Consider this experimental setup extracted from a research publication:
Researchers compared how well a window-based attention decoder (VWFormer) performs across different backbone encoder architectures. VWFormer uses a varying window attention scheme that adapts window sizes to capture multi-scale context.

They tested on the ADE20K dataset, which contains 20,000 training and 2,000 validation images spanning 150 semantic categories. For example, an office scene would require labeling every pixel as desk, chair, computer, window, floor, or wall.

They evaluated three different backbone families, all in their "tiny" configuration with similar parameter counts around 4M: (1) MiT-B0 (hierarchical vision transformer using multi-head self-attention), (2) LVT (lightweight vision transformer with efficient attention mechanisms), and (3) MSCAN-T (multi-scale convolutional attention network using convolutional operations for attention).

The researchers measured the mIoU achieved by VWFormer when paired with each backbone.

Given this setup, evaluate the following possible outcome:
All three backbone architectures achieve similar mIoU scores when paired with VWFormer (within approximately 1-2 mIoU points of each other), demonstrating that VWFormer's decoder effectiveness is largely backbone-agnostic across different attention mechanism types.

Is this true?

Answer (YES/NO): NO